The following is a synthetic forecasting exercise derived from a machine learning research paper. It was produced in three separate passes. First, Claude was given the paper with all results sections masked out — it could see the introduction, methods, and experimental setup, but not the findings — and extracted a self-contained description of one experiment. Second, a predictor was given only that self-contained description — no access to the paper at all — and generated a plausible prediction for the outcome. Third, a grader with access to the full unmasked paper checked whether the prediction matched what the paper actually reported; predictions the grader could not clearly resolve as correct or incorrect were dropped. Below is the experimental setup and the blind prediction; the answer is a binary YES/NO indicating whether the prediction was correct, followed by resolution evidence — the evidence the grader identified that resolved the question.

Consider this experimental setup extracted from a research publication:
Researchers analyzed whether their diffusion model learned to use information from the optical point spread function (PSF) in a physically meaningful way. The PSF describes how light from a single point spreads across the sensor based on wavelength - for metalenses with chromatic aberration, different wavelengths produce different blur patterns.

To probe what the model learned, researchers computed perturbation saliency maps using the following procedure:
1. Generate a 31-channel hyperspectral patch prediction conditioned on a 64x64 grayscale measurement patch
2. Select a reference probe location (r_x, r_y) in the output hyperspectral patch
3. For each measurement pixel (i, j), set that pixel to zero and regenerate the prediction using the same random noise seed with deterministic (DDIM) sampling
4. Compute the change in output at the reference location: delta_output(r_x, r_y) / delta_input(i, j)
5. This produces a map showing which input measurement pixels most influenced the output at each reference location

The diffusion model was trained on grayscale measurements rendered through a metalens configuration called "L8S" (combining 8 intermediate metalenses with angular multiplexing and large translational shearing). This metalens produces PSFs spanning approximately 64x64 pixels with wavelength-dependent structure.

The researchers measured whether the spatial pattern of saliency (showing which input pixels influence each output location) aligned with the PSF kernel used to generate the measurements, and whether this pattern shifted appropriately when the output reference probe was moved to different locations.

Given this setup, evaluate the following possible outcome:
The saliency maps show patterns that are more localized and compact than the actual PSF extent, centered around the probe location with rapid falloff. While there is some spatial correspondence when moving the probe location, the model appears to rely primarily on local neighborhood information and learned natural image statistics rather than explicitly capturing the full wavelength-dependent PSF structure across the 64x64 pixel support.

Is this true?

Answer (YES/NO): NO